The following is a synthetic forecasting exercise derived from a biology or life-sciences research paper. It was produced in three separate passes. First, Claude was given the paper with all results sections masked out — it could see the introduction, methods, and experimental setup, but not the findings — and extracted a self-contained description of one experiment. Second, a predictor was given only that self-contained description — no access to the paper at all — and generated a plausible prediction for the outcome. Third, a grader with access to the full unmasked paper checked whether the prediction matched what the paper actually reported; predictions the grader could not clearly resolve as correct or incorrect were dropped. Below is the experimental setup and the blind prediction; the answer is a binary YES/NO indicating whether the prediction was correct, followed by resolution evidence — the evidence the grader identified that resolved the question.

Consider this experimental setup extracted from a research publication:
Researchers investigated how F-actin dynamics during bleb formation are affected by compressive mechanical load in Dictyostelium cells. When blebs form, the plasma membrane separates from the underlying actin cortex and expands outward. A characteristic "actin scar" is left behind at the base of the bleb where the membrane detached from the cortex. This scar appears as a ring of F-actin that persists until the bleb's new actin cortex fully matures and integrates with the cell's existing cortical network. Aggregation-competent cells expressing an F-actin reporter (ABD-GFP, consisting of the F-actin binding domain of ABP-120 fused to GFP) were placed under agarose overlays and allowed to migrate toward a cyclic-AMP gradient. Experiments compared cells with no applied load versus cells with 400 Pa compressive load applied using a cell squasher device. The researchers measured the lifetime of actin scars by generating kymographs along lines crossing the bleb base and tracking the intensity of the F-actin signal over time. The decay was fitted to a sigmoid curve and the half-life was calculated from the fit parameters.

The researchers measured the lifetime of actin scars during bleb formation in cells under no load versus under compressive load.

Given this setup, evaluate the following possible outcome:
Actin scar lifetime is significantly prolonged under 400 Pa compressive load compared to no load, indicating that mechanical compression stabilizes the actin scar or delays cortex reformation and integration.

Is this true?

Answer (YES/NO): YES